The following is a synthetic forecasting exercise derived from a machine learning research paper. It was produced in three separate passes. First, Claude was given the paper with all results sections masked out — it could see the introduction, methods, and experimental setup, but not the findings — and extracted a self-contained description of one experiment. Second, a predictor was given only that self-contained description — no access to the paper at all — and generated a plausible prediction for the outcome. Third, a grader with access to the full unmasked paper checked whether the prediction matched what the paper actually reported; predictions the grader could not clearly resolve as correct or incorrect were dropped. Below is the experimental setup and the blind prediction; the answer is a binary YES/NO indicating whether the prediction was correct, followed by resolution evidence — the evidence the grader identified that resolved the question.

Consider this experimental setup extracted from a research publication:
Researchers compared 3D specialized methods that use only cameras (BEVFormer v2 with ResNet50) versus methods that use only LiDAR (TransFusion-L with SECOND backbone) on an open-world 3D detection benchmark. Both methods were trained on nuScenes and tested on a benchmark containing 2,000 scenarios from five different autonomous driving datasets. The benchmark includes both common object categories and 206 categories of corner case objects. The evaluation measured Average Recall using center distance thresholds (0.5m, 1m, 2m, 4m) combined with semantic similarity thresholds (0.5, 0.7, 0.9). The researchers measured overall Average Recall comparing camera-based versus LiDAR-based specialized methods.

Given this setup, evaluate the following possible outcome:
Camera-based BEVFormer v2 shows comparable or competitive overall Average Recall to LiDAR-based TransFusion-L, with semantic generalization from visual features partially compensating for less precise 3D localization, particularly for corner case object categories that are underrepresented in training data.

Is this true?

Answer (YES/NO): NO